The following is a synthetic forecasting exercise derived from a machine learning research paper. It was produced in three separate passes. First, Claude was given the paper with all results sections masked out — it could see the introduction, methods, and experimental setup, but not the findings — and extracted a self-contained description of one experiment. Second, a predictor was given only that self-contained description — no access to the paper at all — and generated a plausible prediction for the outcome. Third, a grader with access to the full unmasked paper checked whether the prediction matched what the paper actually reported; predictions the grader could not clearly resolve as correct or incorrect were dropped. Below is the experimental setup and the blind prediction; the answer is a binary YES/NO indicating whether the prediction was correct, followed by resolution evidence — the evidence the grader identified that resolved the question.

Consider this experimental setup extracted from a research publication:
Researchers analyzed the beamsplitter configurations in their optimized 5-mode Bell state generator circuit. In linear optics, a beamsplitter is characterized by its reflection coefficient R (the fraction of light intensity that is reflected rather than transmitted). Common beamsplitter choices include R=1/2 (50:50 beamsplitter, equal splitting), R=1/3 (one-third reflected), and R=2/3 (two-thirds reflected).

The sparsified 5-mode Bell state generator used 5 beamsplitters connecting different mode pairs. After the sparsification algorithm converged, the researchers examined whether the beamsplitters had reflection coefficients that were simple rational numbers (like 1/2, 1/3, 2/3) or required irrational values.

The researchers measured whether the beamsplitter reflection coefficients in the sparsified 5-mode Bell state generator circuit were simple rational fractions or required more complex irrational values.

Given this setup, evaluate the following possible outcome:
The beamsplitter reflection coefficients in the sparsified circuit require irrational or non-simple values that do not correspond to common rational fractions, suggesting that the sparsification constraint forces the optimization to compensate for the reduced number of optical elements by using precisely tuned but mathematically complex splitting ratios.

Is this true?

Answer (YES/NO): NO